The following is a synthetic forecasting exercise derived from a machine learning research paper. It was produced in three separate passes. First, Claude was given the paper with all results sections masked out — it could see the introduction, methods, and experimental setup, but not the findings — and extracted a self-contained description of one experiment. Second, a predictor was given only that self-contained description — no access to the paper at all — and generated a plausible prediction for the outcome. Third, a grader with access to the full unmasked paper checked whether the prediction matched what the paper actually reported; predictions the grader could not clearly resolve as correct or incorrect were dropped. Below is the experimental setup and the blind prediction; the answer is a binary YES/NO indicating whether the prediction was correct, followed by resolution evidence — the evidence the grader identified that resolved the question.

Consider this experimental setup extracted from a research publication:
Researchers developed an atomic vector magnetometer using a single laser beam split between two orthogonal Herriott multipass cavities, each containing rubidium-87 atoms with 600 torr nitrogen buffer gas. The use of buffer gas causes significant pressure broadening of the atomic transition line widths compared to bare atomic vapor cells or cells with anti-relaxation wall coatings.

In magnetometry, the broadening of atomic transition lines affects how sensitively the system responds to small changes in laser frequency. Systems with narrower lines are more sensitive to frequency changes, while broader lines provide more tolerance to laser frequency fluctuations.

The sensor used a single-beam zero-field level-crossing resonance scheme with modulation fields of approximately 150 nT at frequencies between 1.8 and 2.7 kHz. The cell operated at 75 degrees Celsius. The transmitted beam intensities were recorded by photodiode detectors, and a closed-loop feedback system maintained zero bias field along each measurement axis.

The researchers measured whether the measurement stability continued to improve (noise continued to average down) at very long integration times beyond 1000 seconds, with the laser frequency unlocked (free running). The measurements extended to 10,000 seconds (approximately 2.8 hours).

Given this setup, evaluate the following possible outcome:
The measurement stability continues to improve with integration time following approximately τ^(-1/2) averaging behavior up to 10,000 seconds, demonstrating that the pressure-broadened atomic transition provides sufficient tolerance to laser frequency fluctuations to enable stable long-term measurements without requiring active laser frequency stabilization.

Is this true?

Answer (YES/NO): NO